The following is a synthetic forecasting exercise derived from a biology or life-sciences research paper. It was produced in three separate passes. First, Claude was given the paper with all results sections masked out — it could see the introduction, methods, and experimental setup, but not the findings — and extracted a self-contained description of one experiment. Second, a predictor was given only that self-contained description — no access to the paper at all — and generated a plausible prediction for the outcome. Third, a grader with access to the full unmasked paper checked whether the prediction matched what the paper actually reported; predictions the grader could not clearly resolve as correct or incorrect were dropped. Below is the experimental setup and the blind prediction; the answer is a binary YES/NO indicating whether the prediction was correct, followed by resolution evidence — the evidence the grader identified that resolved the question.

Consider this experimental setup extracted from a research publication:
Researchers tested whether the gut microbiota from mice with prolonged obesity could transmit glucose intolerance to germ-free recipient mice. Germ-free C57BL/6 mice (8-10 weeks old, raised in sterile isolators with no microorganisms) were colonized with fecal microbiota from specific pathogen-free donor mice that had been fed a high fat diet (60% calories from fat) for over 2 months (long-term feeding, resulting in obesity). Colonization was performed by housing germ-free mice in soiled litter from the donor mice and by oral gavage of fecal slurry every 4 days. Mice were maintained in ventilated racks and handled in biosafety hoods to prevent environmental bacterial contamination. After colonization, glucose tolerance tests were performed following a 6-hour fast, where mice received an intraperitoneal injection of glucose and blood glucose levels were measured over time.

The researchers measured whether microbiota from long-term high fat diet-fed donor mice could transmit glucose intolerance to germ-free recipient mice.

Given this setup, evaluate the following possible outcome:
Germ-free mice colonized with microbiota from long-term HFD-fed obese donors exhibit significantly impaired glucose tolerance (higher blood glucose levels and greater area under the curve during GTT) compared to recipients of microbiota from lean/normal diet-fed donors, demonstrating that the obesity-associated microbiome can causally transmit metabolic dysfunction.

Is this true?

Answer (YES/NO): YES